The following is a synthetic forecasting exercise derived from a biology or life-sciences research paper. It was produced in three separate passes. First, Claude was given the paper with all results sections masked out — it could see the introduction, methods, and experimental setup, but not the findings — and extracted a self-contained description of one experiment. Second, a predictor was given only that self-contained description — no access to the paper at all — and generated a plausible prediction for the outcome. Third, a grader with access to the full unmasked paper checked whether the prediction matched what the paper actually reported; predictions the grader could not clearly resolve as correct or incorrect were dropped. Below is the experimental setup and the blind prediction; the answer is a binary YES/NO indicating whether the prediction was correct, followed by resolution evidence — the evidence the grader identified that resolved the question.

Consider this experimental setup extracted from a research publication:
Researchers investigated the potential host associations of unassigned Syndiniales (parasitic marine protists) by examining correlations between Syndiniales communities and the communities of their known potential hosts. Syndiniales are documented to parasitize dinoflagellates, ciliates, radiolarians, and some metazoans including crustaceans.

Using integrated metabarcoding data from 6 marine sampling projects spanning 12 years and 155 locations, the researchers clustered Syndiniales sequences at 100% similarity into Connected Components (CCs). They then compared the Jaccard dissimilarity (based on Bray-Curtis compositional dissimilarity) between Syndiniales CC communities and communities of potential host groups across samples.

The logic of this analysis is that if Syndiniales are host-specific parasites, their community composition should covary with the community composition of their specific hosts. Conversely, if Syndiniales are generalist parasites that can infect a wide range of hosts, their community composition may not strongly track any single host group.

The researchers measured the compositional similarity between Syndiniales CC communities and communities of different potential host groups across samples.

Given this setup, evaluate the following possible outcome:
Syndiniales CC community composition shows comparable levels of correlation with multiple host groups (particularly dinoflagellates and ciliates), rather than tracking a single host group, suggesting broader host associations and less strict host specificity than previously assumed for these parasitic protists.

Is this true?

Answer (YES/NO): YES